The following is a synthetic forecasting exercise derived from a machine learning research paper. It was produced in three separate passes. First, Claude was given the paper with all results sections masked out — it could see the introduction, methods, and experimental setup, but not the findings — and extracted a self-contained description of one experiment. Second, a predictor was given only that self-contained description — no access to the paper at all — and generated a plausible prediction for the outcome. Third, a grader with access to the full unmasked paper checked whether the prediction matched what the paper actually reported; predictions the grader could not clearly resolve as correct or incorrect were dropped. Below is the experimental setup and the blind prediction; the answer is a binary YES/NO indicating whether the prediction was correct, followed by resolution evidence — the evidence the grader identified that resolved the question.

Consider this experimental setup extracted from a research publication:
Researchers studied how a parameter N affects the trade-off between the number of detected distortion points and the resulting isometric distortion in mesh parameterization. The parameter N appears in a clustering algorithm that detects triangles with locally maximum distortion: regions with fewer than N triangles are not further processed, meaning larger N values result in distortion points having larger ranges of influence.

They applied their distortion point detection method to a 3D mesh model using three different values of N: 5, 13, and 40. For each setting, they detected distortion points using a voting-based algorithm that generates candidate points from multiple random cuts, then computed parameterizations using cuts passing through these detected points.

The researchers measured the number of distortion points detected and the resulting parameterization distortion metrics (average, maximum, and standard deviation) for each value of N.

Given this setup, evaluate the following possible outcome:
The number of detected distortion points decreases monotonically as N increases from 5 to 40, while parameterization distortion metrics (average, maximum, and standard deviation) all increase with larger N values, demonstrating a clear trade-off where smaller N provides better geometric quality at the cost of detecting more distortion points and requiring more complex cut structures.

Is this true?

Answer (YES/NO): NO